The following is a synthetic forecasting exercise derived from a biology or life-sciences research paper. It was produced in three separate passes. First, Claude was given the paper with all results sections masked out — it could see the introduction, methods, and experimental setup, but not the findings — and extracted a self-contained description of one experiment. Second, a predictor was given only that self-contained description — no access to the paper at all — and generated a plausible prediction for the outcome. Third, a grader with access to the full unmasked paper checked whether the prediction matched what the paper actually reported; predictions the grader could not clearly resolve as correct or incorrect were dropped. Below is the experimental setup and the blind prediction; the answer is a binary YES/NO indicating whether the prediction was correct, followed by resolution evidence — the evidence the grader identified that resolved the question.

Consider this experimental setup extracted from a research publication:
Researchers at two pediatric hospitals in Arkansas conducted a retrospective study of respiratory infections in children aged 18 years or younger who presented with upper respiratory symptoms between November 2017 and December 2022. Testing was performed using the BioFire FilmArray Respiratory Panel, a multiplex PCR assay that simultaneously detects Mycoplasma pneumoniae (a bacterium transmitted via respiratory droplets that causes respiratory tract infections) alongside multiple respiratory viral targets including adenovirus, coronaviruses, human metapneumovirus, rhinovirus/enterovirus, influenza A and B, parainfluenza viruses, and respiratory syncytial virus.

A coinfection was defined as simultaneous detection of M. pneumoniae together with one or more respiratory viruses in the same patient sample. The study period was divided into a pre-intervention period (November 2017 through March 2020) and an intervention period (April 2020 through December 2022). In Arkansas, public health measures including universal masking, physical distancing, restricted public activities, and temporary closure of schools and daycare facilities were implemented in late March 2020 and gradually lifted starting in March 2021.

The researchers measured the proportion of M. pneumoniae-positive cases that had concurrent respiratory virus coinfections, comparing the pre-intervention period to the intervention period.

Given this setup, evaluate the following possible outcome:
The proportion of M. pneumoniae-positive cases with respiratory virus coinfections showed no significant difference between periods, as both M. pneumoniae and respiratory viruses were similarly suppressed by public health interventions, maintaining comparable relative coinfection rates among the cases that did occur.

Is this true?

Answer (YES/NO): NO